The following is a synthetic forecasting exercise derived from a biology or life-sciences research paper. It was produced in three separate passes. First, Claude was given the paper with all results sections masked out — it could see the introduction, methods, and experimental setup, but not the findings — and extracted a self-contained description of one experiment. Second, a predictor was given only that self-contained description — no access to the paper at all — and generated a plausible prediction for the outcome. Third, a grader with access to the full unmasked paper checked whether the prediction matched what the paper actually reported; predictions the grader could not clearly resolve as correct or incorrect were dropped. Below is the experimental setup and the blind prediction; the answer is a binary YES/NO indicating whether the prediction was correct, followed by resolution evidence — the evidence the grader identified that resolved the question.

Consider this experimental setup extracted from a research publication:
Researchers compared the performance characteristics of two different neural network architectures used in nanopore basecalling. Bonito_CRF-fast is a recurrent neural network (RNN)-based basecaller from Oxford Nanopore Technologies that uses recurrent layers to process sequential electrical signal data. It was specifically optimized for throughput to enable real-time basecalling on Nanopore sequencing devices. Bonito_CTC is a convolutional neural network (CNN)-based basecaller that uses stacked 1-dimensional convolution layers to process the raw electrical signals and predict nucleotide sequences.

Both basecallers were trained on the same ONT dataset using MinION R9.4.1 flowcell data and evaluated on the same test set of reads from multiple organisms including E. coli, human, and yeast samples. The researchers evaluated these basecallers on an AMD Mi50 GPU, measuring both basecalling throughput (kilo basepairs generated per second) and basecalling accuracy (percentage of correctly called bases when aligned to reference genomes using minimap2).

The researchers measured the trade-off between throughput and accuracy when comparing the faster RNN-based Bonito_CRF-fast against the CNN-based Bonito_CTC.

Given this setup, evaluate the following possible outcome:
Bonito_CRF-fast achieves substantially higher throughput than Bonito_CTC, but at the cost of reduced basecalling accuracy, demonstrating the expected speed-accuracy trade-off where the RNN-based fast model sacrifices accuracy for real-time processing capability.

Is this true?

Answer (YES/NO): YES